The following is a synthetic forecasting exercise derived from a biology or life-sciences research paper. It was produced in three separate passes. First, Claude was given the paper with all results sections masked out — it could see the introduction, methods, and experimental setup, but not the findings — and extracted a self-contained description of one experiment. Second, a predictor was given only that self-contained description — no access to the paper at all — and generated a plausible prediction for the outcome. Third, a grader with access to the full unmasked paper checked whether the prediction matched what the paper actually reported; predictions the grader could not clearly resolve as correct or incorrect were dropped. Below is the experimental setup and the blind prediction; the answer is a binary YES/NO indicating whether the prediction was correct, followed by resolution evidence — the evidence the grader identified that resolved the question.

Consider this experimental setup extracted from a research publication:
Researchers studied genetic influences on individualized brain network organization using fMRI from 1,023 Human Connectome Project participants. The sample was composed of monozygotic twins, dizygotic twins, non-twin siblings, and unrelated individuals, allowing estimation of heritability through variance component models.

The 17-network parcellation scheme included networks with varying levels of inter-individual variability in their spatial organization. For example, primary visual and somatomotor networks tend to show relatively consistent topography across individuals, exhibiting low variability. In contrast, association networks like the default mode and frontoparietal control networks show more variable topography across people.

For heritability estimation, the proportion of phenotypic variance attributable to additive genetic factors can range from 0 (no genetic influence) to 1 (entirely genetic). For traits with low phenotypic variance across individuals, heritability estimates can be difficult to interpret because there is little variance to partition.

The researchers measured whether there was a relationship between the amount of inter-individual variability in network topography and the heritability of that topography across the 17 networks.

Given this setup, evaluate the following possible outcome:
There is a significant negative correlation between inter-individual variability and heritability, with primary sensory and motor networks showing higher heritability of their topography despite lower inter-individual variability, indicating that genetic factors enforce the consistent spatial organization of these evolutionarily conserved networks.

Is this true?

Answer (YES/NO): NO